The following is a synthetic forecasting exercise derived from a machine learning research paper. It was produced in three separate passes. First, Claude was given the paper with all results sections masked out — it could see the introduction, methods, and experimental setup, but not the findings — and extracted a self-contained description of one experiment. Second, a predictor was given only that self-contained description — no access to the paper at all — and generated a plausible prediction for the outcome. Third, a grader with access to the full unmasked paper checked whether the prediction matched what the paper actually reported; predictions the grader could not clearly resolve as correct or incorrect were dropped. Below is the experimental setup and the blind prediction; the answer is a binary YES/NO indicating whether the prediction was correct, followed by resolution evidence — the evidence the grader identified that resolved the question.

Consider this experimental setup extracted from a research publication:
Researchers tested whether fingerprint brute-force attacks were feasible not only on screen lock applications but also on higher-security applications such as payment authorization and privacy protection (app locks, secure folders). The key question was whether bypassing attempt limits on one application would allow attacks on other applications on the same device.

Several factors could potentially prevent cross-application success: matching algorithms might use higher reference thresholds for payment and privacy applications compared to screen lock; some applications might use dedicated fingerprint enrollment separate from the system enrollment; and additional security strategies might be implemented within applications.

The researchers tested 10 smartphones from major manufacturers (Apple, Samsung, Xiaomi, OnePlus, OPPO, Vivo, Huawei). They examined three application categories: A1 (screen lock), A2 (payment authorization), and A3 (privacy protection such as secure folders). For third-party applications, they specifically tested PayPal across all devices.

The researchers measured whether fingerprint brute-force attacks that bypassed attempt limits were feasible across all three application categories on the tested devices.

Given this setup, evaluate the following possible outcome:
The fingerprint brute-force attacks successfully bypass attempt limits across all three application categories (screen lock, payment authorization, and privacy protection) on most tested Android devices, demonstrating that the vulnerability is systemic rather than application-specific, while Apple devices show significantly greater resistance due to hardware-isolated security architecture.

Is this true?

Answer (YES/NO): YES